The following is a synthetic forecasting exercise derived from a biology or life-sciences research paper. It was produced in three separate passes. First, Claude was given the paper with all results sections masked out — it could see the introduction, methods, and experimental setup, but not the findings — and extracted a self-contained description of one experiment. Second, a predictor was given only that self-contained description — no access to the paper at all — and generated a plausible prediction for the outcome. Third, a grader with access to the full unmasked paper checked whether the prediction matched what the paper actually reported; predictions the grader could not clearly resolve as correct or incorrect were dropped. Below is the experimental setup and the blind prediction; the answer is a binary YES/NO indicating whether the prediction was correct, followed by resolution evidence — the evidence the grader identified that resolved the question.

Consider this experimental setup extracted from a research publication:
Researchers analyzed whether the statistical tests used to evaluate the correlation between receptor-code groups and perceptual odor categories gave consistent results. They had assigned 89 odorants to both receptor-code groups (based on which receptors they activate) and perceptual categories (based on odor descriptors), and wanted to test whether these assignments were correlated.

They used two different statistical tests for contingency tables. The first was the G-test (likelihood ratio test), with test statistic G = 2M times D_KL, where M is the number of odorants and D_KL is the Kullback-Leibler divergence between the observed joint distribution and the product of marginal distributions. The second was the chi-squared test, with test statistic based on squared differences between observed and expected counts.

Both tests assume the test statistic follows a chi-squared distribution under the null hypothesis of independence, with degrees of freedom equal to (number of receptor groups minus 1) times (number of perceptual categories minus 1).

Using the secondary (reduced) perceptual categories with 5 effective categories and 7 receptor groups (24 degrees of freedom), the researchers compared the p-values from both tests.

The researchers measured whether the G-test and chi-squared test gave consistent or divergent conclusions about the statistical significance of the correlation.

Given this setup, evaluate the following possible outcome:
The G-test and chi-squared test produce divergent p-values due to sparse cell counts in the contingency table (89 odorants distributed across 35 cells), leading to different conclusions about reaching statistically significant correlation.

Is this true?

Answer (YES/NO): NO